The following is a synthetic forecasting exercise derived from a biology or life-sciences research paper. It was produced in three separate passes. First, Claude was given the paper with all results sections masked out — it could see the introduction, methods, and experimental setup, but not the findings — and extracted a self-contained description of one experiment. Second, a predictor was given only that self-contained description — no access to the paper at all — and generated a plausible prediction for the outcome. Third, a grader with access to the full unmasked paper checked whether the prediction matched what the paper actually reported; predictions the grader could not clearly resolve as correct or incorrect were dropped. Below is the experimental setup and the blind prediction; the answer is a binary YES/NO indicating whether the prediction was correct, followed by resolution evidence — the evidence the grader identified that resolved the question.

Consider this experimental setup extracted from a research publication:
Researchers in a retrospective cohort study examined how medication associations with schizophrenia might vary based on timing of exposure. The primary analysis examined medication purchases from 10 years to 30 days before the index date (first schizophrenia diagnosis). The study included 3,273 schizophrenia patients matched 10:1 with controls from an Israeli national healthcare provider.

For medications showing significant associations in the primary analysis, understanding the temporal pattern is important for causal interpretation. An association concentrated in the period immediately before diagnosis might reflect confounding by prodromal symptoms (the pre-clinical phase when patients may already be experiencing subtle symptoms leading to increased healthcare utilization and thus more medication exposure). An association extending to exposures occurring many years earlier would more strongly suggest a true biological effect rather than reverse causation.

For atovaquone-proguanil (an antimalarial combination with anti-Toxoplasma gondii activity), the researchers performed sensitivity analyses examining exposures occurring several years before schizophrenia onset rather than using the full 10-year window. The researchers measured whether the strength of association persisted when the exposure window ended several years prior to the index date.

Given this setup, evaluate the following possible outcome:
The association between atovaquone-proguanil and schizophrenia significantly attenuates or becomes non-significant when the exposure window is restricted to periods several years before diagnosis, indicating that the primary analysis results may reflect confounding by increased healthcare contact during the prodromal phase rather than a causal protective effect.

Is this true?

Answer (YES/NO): NO